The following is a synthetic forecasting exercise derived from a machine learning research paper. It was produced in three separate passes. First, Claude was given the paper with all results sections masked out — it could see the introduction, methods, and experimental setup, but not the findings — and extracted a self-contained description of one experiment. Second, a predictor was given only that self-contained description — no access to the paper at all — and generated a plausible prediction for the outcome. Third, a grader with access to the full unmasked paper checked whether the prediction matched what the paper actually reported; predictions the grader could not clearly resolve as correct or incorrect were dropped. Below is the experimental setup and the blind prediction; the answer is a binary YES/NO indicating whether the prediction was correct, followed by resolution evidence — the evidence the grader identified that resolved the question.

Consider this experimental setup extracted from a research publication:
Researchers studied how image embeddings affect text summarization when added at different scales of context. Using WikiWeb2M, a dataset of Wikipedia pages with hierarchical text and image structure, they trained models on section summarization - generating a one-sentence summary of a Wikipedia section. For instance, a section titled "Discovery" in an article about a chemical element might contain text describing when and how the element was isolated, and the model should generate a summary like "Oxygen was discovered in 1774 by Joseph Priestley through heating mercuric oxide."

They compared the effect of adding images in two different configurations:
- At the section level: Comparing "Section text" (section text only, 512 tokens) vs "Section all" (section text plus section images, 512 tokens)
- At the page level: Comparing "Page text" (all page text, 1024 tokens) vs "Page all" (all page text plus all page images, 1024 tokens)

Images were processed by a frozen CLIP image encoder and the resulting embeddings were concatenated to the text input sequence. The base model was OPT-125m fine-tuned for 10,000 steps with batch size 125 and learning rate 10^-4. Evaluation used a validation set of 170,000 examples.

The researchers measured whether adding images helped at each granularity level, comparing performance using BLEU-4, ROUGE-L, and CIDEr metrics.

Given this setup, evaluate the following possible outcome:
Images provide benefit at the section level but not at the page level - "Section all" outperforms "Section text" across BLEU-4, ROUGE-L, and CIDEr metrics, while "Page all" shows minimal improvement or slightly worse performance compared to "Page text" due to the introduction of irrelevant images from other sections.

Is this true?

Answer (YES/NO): NO